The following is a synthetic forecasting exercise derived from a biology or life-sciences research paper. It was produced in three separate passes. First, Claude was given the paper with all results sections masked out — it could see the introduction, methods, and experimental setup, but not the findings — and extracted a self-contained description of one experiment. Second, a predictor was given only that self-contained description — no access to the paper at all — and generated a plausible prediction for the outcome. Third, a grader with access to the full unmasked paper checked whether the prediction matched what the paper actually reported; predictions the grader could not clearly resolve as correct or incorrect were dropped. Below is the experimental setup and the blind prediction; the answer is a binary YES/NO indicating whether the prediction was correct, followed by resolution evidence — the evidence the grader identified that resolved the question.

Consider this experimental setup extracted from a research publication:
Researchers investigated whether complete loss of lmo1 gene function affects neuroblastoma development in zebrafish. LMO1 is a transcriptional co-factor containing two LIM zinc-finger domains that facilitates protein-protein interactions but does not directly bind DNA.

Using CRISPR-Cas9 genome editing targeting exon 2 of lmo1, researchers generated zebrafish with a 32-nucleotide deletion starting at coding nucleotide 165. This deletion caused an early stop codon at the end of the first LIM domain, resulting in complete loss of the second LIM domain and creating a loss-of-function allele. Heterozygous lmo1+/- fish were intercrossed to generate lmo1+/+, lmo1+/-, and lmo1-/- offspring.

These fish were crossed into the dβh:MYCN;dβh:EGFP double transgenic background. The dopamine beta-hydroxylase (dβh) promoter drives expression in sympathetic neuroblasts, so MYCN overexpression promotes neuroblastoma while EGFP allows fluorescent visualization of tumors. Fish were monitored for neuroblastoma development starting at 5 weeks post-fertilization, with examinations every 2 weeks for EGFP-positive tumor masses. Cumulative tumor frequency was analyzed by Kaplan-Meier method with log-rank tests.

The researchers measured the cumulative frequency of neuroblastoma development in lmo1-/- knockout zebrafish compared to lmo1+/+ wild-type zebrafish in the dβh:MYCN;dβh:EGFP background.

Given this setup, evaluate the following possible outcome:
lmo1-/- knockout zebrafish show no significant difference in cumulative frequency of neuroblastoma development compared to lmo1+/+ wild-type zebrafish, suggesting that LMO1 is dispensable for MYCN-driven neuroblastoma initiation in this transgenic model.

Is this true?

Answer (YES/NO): NO